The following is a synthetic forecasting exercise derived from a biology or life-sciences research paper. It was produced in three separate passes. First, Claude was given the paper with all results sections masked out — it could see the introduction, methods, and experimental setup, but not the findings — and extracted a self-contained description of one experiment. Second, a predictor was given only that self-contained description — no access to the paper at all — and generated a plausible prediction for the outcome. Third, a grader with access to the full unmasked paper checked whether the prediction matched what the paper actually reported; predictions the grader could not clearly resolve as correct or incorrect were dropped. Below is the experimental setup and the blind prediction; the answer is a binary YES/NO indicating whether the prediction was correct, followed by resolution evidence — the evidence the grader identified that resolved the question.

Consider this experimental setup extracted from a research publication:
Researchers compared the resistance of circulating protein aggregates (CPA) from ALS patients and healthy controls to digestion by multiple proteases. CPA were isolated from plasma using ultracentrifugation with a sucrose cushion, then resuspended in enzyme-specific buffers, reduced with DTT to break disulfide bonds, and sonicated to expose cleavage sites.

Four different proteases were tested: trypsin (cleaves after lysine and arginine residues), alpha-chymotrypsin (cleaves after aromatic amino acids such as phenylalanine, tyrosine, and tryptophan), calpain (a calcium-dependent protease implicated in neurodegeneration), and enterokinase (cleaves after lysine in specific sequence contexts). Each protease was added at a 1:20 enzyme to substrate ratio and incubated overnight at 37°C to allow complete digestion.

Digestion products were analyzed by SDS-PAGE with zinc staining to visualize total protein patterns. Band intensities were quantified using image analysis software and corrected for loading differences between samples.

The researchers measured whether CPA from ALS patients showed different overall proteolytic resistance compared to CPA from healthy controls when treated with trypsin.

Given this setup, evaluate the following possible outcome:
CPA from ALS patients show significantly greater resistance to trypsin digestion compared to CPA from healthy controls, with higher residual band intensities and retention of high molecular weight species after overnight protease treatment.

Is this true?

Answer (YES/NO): NO